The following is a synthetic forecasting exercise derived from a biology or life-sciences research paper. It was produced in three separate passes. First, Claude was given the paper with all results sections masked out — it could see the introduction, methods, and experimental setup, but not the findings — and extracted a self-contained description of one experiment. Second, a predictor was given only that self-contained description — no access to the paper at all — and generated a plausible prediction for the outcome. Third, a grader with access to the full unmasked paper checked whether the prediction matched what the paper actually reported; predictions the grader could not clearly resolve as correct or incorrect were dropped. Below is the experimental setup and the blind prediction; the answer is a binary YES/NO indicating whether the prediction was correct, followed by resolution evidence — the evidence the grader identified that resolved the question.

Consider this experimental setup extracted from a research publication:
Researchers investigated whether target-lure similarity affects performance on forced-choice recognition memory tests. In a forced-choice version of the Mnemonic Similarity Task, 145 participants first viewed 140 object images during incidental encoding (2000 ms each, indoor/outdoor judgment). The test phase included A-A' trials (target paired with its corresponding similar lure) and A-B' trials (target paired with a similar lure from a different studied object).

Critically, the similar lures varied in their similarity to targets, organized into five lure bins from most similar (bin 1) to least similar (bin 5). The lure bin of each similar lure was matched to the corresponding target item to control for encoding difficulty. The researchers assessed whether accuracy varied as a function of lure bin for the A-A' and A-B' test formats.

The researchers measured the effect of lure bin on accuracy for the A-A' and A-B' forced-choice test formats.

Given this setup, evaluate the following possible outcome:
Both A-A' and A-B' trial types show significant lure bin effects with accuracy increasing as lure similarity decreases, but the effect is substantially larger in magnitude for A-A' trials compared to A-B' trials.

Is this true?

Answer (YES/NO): NO